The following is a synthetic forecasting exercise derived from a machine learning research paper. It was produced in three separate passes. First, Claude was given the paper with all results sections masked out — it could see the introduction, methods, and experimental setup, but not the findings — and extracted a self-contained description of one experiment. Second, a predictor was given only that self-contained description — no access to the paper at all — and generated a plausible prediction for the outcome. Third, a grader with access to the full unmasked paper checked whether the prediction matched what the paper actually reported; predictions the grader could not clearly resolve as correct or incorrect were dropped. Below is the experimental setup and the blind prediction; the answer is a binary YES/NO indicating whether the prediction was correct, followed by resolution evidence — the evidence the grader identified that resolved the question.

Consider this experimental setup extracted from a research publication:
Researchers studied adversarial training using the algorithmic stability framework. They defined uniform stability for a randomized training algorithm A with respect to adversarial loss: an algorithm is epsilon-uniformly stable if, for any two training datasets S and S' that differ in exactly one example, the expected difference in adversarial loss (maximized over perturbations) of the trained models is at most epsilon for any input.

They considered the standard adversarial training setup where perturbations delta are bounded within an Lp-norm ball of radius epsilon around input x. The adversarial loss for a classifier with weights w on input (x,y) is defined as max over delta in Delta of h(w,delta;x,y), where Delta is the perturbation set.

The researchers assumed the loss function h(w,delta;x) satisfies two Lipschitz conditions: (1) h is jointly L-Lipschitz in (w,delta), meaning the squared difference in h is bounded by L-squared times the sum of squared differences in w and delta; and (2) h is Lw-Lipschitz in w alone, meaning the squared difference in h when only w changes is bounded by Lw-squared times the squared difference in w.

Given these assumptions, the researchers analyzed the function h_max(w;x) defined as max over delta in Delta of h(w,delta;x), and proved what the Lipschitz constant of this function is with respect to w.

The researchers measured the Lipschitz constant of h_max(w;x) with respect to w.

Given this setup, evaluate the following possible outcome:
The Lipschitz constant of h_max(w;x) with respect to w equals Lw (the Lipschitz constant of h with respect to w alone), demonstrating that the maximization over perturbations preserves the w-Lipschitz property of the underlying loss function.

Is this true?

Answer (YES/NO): YES